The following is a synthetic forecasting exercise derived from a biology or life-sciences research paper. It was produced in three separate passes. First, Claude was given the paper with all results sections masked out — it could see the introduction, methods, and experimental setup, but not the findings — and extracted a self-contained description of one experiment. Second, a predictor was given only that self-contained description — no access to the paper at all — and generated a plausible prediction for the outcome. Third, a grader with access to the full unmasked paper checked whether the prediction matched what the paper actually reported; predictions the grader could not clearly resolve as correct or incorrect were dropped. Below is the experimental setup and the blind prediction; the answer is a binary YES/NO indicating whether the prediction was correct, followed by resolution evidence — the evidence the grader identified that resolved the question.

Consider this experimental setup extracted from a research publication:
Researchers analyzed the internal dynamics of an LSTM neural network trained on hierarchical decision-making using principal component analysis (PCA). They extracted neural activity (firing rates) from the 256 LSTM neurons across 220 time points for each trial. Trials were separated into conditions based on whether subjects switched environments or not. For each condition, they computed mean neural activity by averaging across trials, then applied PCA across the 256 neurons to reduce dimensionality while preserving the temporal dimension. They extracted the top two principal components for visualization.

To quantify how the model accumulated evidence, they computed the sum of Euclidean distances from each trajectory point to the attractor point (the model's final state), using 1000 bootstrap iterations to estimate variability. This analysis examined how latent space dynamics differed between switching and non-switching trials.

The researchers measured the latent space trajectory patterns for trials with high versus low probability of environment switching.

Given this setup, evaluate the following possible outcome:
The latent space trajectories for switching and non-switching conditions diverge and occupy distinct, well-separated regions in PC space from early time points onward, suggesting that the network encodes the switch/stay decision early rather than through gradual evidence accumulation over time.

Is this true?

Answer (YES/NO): NO